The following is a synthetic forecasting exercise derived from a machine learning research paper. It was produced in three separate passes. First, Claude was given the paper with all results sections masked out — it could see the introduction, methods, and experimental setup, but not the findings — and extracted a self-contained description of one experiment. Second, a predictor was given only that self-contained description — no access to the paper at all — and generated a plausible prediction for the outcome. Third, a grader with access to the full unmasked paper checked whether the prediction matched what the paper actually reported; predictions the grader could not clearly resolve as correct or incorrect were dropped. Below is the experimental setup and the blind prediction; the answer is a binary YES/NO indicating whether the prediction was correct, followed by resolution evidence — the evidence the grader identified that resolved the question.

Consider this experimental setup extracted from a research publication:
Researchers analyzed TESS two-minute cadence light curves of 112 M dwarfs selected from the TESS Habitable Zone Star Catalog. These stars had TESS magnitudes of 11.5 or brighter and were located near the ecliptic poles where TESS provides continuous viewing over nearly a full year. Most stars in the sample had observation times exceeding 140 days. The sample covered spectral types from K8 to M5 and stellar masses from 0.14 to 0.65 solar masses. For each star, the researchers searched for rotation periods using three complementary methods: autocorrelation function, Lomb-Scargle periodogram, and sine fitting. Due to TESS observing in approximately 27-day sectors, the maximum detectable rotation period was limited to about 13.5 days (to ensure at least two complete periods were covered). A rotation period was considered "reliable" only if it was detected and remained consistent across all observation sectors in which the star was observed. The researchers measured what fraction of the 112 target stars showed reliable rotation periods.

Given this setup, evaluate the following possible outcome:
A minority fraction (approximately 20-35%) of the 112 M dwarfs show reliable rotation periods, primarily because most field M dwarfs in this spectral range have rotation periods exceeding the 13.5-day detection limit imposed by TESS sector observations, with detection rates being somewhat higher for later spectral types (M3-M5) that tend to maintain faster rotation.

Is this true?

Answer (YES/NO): NO